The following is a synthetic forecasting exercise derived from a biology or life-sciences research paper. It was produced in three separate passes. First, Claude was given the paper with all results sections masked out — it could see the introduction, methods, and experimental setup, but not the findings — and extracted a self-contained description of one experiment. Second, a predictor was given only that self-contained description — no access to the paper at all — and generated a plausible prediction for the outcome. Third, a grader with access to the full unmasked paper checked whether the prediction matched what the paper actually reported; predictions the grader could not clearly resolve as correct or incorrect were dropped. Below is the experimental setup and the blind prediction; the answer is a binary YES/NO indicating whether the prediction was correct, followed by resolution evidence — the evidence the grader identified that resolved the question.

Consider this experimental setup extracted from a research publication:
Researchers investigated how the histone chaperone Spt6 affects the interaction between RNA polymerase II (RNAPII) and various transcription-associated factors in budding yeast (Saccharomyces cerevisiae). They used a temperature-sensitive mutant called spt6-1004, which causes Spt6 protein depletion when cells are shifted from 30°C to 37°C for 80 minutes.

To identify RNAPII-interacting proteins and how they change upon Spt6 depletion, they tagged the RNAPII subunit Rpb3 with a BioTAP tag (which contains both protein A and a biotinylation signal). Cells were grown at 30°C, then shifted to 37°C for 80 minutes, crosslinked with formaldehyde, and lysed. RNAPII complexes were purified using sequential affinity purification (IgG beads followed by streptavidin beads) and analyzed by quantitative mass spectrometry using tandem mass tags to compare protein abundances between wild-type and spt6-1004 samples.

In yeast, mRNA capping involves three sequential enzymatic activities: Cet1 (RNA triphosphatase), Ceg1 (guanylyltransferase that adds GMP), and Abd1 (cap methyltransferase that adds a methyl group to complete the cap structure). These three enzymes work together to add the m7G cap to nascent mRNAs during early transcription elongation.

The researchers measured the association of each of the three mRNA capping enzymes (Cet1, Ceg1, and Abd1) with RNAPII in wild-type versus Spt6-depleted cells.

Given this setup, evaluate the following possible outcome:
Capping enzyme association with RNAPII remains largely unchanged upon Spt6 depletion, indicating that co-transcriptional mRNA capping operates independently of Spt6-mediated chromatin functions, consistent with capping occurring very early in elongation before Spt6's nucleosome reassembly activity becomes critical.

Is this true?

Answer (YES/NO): NO